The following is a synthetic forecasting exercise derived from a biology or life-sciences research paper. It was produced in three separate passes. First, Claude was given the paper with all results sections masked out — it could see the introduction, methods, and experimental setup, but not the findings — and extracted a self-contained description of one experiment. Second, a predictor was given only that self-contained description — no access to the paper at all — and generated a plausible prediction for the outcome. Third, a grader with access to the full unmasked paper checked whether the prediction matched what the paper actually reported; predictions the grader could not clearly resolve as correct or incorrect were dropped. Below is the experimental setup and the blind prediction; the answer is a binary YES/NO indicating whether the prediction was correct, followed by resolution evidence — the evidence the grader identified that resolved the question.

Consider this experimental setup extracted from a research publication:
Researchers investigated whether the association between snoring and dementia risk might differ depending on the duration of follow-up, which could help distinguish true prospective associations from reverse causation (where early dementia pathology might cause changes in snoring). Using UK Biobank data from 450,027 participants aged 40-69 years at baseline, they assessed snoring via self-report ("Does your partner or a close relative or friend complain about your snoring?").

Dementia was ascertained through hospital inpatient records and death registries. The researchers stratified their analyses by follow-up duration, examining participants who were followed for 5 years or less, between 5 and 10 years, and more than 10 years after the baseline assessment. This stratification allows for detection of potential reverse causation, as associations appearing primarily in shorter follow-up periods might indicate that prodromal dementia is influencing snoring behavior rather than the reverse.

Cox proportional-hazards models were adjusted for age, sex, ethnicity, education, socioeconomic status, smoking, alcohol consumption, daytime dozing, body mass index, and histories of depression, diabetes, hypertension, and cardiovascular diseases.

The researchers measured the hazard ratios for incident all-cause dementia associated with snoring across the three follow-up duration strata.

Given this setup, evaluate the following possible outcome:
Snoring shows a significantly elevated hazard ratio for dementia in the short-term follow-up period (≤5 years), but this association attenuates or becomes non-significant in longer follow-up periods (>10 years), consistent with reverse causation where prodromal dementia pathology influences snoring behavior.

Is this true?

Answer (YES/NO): NO